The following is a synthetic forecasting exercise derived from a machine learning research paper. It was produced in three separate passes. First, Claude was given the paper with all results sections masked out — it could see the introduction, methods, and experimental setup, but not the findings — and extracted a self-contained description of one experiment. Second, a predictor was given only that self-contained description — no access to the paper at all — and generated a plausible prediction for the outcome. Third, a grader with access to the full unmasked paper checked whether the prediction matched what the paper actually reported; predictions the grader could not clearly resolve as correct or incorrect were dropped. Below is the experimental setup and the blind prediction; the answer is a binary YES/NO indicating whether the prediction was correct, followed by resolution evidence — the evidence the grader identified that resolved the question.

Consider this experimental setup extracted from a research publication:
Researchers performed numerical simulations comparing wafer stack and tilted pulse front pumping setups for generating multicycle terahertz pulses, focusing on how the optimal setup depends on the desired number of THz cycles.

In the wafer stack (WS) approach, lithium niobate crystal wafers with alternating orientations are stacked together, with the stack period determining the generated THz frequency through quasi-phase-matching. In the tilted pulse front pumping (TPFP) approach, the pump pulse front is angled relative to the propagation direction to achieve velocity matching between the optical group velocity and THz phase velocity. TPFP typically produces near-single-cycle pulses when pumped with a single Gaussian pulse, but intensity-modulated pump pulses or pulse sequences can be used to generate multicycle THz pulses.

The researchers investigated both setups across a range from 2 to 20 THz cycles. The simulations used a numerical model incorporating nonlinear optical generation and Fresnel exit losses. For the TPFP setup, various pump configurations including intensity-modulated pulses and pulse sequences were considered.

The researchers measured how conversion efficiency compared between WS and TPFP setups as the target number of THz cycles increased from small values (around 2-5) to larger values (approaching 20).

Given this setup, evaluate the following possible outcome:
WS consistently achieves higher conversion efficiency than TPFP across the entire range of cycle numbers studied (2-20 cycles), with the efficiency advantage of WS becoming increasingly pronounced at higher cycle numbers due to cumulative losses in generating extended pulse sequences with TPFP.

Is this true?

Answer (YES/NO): NO